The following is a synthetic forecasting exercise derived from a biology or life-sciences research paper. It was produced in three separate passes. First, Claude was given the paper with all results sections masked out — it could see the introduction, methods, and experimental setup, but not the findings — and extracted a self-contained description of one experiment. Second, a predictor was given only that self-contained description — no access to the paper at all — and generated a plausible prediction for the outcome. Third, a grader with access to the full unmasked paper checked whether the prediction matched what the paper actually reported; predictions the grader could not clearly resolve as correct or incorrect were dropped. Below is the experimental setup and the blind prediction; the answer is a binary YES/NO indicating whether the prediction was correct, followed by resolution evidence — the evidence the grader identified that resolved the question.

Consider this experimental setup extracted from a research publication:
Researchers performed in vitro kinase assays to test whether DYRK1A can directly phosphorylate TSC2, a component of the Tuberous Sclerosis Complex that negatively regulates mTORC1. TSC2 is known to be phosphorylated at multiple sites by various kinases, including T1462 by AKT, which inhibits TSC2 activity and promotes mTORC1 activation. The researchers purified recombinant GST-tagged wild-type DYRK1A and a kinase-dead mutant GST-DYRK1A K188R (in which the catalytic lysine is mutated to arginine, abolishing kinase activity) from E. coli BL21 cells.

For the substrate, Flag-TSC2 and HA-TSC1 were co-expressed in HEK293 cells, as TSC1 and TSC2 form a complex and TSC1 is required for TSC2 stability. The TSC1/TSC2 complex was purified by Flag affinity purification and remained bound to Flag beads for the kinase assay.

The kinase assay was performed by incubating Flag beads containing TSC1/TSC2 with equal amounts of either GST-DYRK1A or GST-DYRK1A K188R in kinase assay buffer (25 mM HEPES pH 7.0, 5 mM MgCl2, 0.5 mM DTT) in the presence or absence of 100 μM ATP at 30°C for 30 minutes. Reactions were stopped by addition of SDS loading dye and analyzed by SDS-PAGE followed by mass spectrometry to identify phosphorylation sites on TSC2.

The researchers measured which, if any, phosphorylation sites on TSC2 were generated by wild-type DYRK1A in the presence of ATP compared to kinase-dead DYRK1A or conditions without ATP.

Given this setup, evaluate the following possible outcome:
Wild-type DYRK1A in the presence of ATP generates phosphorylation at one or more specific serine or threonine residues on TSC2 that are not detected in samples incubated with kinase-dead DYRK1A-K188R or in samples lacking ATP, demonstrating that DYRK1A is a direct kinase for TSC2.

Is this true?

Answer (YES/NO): YES